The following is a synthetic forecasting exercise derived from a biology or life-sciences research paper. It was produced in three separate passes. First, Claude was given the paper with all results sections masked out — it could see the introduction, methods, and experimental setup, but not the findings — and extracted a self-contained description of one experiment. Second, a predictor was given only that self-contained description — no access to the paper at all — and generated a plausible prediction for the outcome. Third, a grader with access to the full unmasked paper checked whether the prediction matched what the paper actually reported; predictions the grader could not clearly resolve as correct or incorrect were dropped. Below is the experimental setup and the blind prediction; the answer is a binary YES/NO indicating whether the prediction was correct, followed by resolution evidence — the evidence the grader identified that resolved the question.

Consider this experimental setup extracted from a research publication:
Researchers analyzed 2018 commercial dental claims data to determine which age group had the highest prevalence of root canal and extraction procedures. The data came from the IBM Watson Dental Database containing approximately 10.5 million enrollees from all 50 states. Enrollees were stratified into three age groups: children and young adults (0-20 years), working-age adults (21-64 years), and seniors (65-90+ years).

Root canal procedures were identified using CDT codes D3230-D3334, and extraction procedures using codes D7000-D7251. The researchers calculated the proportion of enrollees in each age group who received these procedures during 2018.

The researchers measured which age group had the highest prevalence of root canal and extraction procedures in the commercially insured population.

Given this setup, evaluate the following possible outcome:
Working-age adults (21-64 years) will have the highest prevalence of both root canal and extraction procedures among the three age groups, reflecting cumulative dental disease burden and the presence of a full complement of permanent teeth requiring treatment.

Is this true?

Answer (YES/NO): NO